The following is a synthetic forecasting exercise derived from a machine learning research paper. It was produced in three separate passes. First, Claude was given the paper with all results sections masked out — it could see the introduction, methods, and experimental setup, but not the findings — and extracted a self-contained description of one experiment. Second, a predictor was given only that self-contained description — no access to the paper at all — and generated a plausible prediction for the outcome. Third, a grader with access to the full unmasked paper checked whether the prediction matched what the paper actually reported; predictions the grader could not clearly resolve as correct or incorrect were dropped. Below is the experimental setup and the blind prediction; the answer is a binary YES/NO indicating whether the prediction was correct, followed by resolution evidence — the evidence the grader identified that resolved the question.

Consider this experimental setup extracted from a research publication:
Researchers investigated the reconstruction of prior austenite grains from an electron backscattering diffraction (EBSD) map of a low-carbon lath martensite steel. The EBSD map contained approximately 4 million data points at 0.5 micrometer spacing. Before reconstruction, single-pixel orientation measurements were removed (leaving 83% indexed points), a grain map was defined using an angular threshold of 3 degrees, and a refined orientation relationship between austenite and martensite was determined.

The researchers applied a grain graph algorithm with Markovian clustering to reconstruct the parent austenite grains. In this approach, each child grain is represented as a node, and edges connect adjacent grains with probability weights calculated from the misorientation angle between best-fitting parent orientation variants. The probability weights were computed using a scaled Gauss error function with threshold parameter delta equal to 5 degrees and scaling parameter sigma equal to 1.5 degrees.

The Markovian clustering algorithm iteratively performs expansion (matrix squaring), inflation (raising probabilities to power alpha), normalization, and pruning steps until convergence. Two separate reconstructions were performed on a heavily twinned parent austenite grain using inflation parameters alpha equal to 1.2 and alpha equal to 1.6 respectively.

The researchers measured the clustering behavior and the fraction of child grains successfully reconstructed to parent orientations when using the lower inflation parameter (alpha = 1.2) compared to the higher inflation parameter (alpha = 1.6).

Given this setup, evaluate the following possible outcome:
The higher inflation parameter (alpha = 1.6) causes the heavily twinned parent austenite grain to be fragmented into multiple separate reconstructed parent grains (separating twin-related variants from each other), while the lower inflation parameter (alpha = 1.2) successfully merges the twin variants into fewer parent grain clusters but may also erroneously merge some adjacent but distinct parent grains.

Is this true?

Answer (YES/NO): NO